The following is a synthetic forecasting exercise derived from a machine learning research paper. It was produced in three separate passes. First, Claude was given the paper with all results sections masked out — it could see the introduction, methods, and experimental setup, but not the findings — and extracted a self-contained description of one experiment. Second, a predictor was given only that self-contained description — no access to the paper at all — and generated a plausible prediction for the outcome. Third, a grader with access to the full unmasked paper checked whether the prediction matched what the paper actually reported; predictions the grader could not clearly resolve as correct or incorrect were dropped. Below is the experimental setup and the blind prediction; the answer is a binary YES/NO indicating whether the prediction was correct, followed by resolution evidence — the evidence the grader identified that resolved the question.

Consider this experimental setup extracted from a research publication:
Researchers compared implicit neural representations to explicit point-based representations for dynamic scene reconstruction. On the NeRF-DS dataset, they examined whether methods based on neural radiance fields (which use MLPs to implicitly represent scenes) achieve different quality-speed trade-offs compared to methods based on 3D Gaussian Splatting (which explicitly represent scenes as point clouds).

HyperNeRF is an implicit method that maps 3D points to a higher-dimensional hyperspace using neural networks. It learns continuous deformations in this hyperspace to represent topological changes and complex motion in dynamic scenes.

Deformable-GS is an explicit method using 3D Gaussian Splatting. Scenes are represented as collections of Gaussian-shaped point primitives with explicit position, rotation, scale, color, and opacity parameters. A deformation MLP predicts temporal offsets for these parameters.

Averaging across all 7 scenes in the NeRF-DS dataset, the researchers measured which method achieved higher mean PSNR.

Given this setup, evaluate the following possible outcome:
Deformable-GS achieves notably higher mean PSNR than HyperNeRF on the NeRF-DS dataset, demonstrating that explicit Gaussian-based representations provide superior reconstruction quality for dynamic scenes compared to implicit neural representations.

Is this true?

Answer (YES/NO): YES